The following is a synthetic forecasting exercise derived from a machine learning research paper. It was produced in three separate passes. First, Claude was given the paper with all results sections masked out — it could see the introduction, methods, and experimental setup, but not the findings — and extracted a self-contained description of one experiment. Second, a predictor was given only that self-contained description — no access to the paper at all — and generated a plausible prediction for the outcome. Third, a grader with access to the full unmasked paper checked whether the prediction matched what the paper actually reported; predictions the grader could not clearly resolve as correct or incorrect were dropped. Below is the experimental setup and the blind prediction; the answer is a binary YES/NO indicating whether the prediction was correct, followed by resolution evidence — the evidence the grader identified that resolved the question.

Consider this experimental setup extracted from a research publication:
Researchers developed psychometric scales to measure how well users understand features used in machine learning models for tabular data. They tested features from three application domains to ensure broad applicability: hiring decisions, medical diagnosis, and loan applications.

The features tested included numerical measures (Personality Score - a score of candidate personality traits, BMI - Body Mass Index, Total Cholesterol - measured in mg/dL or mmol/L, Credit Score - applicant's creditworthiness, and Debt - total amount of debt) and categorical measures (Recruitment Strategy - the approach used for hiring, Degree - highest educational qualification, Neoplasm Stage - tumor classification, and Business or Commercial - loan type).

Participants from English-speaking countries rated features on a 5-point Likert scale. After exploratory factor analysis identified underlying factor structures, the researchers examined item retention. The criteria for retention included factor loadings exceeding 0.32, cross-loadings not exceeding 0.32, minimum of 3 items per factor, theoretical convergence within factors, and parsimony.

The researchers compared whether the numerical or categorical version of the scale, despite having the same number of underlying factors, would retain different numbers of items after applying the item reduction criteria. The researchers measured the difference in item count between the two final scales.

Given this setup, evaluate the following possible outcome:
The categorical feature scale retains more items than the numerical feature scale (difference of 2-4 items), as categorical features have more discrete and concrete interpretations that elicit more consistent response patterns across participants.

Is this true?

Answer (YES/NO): NO